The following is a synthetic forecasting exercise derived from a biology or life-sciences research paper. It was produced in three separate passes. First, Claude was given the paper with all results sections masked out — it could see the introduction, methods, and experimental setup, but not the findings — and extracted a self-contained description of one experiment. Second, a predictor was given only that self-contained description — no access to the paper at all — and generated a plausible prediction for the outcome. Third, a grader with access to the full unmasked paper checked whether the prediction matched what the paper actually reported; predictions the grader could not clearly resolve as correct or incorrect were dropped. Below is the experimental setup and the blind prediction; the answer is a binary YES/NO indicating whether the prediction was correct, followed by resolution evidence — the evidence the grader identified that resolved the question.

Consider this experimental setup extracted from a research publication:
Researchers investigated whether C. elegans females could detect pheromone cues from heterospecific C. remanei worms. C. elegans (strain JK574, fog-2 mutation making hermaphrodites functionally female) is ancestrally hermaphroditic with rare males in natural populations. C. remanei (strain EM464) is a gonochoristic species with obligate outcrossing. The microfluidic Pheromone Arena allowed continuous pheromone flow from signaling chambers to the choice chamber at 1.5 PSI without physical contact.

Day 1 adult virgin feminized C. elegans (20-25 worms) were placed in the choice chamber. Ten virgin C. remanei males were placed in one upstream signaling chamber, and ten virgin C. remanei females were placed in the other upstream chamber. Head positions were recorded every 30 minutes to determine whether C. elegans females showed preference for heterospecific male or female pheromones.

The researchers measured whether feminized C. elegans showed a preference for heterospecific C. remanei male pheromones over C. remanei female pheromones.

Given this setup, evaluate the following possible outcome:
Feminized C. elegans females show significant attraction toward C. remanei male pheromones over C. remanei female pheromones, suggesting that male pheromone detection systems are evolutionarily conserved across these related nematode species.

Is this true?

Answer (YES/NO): NO